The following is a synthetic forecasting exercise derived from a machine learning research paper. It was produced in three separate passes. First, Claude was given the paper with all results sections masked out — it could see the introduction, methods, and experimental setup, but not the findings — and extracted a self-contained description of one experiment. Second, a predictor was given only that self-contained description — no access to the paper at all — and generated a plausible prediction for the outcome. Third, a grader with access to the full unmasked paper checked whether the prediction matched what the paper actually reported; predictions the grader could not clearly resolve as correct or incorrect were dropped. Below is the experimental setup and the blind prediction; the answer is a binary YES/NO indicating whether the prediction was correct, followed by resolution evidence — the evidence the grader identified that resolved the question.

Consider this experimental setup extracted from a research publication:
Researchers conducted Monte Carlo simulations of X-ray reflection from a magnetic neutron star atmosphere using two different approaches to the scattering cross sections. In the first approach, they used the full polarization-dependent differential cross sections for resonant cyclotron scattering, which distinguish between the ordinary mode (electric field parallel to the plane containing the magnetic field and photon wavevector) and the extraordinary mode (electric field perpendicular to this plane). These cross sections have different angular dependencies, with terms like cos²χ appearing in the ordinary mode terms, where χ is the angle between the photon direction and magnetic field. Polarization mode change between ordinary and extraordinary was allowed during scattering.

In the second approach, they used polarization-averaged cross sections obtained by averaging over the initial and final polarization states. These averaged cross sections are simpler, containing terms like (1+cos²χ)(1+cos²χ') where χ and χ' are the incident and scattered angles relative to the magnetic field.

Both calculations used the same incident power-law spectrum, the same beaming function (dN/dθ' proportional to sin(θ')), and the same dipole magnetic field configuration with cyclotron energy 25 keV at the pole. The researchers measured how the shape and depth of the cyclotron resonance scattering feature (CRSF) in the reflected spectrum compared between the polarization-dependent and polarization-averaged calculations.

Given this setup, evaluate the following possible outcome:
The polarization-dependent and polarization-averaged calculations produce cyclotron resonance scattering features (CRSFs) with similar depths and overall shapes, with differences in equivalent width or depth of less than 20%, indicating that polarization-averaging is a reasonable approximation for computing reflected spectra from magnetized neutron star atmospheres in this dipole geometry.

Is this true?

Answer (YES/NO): YES